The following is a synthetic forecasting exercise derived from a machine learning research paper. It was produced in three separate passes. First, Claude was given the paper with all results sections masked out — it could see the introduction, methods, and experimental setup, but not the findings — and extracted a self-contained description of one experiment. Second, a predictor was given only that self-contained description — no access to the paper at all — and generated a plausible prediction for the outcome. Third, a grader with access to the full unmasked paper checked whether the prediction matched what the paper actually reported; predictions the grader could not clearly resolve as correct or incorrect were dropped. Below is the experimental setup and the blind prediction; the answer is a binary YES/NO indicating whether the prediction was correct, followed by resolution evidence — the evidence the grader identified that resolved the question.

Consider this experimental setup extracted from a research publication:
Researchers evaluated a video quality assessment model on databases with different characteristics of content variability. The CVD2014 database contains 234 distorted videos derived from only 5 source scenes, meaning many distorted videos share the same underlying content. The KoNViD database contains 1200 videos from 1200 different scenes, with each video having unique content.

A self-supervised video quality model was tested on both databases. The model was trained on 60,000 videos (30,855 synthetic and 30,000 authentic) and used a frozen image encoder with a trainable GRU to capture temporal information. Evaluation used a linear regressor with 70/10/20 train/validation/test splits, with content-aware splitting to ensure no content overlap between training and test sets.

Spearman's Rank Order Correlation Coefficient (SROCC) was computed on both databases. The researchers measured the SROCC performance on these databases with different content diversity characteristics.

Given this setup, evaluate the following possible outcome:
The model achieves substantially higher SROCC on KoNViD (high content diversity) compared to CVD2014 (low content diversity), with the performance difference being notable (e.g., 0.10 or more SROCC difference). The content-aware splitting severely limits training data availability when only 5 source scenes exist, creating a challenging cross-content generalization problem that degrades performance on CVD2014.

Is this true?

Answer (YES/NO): NO